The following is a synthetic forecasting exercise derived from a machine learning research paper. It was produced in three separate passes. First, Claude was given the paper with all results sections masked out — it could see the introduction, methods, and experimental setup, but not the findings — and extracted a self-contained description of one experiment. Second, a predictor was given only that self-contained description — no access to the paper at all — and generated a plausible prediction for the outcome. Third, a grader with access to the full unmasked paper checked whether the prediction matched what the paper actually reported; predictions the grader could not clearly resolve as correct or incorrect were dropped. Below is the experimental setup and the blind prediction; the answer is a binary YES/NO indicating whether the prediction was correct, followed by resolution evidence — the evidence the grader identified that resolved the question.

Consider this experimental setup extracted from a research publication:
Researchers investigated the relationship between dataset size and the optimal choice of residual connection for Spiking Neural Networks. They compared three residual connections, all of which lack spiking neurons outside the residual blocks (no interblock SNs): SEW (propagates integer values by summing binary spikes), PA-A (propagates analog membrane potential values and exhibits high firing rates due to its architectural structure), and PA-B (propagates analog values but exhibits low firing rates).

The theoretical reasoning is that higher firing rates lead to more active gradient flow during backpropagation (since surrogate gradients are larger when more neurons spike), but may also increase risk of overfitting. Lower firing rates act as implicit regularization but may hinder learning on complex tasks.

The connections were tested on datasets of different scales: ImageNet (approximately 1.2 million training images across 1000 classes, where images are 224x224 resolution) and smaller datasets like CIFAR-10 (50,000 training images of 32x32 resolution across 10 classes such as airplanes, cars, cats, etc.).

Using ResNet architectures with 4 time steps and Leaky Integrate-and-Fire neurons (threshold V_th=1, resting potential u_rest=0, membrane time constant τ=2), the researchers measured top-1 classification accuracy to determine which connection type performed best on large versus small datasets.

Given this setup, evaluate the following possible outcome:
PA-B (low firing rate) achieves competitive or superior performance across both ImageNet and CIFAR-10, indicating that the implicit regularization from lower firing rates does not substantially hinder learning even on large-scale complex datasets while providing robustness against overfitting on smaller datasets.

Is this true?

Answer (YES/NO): NO